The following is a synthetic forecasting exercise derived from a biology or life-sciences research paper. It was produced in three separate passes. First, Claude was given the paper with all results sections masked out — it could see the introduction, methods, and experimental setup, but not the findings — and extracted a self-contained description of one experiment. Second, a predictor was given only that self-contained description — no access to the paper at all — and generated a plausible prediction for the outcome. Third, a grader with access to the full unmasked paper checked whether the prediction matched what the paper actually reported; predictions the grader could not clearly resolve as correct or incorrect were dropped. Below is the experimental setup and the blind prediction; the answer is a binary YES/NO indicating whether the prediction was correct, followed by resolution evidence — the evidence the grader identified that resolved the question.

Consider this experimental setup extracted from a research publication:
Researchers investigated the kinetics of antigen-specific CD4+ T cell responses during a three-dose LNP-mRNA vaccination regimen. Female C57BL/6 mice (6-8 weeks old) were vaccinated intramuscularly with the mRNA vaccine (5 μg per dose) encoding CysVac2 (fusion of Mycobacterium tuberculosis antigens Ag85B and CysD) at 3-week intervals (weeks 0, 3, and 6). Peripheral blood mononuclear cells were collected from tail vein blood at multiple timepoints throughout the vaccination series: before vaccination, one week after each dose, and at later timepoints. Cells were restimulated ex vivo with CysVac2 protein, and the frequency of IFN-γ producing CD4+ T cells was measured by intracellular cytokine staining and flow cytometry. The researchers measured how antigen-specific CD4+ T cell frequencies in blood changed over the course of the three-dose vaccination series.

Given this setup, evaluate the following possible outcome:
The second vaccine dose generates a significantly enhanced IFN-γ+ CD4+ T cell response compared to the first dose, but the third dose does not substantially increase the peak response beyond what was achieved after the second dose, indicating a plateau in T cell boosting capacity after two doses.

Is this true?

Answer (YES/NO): NO